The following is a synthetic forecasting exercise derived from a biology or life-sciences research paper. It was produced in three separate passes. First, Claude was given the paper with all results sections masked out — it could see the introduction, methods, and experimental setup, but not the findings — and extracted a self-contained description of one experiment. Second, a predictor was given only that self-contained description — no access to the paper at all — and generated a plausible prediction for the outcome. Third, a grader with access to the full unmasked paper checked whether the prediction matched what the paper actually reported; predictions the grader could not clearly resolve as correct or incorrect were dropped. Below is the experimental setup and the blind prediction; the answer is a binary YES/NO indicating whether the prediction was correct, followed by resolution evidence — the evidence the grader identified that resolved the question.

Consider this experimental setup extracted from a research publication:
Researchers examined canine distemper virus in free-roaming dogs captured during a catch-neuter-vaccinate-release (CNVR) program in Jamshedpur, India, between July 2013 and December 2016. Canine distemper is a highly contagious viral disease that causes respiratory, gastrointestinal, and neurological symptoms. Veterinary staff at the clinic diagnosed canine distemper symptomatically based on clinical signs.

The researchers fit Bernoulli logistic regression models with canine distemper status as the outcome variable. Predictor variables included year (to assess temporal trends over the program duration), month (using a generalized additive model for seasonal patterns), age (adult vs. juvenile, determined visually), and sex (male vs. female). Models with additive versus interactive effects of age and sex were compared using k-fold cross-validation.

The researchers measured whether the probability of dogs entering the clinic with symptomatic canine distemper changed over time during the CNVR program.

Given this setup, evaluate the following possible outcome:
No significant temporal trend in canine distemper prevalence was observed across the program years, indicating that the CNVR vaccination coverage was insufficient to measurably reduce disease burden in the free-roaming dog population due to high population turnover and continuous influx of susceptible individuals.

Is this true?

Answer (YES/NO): YES